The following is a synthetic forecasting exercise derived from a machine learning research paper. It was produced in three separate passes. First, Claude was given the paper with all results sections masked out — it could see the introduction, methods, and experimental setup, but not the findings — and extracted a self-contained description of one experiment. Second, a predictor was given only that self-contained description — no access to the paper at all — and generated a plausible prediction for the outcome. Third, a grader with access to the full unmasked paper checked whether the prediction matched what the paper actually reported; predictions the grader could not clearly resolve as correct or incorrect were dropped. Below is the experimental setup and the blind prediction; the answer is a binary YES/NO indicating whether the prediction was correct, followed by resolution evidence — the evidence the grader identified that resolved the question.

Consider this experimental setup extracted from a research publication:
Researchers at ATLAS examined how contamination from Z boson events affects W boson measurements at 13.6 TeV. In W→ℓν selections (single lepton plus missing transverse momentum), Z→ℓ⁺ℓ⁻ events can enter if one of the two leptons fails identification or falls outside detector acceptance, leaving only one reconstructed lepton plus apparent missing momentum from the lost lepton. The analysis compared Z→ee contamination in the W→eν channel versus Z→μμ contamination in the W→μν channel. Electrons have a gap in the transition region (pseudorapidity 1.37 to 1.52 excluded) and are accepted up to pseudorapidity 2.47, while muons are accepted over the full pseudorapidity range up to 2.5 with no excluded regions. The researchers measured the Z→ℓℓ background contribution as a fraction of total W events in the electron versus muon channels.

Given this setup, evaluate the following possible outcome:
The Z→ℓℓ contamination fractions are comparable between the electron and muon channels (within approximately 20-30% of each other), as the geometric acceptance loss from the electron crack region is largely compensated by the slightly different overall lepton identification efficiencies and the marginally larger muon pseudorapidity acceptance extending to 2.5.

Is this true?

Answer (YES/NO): NO